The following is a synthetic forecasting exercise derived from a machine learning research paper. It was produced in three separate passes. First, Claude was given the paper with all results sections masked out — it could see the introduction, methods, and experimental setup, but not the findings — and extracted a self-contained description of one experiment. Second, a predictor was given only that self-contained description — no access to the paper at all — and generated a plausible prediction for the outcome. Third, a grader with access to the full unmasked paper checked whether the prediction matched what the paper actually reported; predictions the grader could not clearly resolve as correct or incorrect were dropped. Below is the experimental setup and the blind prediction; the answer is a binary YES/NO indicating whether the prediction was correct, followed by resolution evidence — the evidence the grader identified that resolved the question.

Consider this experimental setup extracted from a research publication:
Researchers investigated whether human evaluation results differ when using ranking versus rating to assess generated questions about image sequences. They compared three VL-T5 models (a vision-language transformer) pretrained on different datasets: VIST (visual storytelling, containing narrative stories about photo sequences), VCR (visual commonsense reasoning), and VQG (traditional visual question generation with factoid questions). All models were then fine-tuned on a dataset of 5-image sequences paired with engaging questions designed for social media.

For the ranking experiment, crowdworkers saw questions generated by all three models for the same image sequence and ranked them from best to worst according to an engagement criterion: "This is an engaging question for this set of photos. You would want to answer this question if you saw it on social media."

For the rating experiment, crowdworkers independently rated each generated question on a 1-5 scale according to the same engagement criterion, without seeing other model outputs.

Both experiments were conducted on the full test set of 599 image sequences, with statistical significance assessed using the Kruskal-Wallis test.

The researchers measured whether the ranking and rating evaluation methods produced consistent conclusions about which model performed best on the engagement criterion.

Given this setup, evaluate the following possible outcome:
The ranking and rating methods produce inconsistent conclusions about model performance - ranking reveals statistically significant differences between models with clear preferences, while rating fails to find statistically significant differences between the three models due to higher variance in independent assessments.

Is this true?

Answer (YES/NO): YES